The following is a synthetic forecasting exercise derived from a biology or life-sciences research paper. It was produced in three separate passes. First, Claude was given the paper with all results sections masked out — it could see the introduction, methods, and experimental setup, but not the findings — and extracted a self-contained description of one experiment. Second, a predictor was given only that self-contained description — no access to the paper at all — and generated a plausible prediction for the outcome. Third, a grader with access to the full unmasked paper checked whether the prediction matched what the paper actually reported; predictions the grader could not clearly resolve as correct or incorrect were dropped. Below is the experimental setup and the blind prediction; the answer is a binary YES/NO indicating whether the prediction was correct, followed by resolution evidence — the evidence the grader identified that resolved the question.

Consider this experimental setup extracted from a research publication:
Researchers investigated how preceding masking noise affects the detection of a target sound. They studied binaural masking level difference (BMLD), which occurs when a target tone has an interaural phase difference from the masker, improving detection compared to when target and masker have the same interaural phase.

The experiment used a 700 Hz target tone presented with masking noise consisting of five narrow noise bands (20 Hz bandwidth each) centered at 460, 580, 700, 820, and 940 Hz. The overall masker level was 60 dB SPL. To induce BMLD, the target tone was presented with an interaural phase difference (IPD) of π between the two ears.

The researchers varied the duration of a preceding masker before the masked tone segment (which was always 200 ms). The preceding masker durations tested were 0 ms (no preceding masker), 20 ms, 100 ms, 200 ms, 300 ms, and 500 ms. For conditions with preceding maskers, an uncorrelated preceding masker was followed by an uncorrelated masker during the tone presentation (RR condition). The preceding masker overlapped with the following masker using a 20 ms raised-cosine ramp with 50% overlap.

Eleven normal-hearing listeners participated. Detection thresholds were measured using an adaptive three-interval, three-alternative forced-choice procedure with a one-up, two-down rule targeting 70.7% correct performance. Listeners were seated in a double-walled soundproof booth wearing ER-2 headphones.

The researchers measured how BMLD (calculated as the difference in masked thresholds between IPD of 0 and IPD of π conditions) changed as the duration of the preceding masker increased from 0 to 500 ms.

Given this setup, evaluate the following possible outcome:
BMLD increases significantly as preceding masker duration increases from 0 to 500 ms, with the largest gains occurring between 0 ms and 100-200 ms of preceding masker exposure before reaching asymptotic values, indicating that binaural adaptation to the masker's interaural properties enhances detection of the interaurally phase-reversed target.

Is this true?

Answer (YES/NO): NO